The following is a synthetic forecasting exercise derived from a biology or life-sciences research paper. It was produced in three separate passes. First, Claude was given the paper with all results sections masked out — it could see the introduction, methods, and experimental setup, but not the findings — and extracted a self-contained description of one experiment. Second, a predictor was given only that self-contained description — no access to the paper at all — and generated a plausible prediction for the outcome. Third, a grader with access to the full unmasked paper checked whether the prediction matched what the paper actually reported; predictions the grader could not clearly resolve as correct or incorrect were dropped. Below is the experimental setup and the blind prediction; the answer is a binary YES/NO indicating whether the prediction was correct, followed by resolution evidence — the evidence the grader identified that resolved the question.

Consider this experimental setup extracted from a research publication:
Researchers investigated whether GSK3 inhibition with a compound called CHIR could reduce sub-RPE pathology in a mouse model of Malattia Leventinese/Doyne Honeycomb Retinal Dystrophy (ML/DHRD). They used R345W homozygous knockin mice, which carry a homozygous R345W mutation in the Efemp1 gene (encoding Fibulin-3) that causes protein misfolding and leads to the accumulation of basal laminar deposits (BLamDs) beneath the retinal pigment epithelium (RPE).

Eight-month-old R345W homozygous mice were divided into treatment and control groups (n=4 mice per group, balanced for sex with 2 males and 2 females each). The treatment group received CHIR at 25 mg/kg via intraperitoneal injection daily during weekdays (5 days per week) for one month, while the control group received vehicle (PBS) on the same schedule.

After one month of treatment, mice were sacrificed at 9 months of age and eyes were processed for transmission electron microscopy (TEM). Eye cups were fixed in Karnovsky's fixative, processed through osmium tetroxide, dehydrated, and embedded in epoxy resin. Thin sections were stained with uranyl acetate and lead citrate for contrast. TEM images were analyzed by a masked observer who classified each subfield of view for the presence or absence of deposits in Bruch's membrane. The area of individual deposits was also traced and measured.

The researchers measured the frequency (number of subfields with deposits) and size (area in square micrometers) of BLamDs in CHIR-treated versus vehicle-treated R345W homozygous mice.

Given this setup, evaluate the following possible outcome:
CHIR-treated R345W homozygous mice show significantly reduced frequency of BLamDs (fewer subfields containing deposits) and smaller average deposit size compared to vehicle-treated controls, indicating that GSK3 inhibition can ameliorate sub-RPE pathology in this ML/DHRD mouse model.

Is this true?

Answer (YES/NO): YES